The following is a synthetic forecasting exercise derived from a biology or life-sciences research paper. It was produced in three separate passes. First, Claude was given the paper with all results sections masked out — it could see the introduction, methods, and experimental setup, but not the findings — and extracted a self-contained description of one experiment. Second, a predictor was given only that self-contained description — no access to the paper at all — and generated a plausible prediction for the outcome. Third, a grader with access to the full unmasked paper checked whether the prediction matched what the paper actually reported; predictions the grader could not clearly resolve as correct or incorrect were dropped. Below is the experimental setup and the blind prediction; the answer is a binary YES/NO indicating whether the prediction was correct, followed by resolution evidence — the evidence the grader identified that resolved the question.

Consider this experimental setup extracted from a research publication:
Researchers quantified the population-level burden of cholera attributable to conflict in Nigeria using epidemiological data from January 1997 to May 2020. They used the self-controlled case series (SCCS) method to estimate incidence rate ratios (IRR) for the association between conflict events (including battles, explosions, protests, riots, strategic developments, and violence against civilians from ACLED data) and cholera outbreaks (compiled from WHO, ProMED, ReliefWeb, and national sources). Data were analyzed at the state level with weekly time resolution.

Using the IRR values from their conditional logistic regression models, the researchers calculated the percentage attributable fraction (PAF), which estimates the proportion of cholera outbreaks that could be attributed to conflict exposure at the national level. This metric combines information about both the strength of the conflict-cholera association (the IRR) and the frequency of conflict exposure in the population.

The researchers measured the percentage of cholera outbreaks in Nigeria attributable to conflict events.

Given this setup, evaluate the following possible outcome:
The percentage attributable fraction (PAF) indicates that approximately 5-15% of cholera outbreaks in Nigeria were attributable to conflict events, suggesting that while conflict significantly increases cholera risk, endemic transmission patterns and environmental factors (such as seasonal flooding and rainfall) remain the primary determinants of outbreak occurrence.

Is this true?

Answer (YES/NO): NO